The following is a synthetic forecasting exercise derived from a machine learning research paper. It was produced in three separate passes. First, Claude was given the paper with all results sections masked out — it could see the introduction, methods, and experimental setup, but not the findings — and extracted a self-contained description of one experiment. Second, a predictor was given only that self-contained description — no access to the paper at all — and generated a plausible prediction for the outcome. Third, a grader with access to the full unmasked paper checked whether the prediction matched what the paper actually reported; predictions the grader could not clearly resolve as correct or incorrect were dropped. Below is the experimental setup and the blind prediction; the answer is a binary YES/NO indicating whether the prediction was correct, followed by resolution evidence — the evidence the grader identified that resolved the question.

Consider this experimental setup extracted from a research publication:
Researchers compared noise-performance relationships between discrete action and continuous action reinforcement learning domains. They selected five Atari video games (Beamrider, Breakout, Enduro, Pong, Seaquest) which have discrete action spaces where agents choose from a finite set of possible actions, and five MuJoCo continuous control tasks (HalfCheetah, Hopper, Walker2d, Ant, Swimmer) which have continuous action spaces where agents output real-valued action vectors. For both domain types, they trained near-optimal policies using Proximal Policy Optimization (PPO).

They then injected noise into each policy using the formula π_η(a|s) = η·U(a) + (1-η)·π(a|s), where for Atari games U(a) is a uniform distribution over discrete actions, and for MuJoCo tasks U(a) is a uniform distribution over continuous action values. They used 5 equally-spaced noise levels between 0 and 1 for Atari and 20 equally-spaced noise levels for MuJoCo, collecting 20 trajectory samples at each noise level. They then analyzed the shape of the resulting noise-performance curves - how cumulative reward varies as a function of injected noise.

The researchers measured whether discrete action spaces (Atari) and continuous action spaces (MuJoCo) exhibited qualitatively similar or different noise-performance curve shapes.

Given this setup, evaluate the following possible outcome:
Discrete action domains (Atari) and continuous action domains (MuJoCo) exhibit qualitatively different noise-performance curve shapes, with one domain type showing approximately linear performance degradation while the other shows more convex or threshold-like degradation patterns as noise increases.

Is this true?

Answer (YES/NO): NO